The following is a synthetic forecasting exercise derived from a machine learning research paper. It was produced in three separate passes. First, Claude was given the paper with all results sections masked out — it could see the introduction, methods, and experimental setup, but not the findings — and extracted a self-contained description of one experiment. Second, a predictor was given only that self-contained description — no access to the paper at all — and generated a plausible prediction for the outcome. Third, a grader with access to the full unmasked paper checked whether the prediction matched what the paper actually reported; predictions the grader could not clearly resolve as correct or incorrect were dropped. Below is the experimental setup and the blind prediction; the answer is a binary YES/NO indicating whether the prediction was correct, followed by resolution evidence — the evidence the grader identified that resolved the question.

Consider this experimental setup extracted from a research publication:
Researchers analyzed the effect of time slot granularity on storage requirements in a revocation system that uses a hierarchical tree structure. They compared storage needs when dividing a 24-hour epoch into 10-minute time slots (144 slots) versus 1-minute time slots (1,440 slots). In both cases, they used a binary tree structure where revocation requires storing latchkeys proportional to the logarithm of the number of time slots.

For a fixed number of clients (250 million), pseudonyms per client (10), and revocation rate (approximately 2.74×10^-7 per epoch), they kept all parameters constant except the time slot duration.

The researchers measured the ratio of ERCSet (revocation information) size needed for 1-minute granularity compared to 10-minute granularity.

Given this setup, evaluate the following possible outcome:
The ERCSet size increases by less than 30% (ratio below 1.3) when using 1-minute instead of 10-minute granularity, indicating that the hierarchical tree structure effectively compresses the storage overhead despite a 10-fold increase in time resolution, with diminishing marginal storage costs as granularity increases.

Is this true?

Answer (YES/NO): NO